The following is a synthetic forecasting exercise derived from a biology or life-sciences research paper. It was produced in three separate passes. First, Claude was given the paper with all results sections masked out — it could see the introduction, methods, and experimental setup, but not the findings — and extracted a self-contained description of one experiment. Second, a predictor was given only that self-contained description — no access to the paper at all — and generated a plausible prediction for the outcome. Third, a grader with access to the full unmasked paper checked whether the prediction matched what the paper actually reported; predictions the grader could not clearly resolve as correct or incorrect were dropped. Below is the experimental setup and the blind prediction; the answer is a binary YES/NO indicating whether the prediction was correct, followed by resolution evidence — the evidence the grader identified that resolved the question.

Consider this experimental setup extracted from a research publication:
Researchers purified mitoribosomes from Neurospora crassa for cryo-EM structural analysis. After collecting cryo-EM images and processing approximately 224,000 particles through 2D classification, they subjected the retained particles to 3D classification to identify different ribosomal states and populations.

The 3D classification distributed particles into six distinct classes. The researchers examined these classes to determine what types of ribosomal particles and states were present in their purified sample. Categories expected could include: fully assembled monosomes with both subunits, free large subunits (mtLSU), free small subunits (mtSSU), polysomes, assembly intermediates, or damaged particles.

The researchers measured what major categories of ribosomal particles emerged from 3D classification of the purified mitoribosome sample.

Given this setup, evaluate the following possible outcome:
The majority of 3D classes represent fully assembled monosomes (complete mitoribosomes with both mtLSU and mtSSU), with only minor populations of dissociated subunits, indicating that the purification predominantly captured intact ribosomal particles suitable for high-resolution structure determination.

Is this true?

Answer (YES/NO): YES